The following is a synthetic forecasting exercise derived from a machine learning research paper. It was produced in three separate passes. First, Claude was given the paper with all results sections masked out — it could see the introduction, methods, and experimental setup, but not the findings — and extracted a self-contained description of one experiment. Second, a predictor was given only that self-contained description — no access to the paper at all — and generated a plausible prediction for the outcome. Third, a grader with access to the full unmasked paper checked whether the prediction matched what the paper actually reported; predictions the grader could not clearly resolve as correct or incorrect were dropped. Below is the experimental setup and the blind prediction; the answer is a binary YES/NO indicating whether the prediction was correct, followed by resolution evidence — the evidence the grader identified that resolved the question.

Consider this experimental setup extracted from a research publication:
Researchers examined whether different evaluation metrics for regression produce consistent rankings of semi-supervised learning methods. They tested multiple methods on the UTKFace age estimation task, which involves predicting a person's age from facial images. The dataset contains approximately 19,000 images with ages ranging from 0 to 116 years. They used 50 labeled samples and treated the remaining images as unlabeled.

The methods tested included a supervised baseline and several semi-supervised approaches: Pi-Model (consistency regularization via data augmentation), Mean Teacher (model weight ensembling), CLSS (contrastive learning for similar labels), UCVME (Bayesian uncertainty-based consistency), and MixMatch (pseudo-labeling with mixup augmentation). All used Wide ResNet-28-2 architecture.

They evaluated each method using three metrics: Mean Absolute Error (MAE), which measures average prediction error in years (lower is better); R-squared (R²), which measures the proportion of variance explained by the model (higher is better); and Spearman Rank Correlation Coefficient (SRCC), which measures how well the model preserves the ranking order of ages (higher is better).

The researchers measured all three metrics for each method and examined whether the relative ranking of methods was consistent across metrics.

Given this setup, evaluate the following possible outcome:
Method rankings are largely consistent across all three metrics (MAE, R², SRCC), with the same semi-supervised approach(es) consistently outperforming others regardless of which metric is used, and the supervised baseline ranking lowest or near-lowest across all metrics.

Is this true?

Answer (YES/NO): YES